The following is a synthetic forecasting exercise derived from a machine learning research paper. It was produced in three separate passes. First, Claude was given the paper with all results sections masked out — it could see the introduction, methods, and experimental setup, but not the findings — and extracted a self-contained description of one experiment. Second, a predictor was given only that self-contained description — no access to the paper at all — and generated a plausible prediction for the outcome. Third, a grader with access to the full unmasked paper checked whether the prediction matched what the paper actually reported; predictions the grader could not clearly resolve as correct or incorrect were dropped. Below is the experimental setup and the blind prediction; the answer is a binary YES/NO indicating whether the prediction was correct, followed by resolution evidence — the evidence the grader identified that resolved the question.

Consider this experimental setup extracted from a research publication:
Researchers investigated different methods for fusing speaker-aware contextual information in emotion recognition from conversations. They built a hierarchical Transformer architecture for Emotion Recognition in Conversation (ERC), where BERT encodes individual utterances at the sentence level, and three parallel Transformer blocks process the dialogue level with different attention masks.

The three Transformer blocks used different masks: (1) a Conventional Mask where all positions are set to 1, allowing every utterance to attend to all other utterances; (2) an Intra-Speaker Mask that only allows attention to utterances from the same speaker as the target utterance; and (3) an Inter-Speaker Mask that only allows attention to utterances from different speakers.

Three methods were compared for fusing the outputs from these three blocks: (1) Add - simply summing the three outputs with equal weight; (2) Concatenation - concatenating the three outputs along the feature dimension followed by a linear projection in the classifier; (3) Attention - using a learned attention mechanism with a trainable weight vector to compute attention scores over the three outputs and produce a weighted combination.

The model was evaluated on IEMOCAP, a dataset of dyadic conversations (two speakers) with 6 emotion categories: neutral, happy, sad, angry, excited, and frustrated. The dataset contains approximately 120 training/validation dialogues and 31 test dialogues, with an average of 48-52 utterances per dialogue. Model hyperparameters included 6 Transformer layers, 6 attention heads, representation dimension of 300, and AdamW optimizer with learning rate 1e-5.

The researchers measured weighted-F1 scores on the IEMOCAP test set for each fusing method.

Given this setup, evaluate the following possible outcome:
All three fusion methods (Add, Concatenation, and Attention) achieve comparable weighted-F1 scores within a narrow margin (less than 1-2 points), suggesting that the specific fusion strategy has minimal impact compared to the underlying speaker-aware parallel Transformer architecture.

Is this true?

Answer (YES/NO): NO